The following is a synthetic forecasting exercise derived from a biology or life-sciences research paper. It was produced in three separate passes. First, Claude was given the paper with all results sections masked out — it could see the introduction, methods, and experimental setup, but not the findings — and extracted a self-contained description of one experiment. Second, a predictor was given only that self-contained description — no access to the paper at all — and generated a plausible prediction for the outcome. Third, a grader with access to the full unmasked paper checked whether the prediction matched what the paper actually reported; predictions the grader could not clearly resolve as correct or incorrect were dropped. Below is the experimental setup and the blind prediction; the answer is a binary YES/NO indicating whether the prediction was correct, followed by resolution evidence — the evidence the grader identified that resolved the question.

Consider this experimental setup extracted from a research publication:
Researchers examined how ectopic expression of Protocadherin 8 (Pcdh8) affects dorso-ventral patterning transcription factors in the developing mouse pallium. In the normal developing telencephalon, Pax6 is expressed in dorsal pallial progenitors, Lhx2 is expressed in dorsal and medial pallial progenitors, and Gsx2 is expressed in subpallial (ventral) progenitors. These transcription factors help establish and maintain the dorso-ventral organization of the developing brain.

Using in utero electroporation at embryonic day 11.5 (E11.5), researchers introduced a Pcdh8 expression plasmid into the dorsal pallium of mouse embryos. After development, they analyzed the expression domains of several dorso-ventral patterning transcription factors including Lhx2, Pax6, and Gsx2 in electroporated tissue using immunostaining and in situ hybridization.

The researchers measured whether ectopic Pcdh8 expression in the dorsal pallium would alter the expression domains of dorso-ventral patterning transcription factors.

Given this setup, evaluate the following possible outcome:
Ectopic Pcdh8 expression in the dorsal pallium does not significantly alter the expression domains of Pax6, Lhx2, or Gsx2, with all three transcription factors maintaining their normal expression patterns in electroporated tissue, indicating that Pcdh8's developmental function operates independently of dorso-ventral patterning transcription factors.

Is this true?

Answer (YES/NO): NO